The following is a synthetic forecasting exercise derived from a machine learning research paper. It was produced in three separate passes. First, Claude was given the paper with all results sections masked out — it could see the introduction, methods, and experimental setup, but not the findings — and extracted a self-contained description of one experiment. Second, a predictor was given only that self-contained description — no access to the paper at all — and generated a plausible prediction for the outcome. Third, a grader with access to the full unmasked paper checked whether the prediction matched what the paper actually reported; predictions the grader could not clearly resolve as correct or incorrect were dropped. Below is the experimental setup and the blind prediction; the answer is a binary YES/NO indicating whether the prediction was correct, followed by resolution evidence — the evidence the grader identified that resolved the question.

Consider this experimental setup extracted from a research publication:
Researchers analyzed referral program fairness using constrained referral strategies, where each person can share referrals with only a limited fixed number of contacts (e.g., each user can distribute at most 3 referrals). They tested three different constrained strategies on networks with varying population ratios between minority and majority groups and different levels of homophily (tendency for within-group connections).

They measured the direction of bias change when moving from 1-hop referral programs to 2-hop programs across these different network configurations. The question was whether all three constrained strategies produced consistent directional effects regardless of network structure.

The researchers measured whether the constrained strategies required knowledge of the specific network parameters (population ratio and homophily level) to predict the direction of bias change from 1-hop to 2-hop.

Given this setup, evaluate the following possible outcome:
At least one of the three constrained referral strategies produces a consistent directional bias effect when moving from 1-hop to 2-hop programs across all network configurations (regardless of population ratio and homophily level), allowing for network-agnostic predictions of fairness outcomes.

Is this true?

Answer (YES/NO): YES